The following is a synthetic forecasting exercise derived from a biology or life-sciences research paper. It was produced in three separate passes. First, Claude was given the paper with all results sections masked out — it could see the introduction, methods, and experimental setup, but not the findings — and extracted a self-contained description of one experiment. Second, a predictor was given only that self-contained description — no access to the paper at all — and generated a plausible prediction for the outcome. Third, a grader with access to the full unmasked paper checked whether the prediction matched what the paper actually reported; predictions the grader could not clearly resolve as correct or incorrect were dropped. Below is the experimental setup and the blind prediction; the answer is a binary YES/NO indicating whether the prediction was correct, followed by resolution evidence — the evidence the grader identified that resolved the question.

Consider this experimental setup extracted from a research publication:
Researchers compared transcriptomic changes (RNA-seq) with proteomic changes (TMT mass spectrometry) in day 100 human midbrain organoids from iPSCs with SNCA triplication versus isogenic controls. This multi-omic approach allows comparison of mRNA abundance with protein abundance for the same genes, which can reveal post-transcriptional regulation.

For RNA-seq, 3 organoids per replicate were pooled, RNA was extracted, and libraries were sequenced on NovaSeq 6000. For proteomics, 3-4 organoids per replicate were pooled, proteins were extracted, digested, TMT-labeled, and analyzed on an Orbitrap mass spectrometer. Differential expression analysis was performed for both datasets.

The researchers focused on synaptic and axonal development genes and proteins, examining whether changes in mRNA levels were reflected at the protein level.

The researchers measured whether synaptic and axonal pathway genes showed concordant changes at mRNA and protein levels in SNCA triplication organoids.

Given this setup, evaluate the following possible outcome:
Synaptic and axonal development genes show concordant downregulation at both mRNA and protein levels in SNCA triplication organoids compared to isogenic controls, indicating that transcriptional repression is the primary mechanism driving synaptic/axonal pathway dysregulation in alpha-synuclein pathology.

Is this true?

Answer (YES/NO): NO